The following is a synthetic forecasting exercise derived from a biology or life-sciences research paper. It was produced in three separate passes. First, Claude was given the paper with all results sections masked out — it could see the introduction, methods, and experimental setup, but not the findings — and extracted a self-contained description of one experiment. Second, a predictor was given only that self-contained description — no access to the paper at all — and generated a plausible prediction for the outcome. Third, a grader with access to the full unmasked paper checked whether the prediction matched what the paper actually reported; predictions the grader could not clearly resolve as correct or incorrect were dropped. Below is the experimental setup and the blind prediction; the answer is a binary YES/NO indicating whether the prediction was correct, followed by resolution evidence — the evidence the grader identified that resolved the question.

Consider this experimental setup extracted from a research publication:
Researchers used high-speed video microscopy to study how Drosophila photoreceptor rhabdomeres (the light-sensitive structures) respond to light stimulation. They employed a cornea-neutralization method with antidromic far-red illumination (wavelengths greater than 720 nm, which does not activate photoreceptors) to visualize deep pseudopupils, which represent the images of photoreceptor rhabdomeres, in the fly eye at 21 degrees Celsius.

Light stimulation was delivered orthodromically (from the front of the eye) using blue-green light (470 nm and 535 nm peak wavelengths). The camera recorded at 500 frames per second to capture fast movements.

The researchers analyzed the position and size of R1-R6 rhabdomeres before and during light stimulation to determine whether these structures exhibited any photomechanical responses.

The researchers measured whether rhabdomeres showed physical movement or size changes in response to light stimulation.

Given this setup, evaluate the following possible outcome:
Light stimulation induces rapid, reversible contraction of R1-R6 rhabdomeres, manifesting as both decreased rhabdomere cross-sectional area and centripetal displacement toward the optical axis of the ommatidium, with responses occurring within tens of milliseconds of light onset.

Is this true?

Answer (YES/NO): NO